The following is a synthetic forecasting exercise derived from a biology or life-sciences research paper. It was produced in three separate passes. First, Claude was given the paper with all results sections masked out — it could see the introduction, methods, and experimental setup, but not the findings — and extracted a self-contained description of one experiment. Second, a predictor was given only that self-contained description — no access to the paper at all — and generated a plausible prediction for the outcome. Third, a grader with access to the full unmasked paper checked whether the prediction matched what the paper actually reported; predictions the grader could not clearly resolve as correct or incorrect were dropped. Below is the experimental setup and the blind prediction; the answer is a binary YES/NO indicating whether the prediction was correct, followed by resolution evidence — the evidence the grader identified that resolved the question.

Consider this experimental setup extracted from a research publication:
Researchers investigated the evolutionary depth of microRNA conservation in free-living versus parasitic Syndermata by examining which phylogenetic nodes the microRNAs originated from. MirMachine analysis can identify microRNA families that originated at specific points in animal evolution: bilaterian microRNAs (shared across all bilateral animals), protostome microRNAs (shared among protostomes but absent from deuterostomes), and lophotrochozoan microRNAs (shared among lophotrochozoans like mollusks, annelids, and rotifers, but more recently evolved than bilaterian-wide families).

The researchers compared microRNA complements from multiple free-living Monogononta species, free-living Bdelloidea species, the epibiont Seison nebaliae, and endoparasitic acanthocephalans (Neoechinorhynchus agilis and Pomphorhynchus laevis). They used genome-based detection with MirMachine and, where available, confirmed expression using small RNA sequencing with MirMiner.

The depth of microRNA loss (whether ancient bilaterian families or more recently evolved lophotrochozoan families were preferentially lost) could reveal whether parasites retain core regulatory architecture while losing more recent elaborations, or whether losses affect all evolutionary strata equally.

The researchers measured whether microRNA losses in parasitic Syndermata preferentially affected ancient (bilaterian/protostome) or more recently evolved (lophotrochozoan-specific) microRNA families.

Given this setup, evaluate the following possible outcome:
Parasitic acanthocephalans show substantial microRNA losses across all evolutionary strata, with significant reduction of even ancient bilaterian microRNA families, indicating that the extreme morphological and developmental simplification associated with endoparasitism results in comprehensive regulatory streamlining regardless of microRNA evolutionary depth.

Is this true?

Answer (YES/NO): YES